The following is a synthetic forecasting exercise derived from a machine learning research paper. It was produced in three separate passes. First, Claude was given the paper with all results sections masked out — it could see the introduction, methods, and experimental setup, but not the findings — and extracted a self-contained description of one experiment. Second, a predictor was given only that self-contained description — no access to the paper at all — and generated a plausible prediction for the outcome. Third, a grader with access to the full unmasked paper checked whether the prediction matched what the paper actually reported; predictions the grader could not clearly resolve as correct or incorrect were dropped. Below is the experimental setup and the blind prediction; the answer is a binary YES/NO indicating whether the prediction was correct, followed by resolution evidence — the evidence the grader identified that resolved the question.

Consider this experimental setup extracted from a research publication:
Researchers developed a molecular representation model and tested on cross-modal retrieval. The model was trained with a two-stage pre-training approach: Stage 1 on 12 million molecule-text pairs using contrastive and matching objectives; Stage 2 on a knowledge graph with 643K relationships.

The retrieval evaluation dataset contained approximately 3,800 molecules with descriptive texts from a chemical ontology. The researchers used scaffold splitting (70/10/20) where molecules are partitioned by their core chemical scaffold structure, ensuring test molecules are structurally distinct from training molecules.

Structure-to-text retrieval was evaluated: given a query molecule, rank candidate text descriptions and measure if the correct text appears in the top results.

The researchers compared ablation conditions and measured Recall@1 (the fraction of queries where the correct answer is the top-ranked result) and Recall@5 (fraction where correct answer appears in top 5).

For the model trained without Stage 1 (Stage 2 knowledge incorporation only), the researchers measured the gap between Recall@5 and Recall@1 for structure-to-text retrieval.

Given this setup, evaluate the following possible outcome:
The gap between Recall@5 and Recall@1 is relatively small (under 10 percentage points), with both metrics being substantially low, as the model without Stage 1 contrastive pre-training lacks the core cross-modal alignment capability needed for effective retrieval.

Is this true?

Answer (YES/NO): NO